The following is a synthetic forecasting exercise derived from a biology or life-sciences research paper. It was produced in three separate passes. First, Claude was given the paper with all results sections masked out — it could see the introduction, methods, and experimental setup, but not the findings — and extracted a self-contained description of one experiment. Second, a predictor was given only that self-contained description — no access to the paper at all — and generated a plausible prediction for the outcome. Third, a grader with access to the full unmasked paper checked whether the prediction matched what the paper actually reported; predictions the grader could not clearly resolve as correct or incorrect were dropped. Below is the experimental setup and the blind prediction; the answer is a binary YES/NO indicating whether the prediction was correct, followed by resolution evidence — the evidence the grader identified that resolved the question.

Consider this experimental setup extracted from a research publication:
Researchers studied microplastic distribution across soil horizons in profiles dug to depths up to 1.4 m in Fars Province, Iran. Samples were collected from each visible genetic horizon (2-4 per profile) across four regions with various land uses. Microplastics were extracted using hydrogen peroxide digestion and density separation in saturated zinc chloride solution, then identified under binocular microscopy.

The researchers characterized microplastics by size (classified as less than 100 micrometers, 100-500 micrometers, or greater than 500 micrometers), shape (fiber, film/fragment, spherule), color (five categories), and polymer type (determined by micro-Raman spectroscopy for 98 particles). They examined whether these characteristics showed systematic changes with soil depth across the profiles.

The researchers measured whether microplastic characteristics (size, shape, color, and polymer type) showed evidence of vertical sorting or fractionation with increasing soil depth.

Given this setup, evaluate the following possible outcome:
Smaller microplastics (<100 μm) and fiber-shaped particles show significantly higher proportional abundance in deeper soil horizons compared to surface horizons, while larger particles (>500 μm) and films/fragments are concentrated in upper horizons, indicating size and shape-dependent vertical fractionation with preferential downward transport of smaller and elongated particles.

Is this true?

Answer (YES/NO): NO